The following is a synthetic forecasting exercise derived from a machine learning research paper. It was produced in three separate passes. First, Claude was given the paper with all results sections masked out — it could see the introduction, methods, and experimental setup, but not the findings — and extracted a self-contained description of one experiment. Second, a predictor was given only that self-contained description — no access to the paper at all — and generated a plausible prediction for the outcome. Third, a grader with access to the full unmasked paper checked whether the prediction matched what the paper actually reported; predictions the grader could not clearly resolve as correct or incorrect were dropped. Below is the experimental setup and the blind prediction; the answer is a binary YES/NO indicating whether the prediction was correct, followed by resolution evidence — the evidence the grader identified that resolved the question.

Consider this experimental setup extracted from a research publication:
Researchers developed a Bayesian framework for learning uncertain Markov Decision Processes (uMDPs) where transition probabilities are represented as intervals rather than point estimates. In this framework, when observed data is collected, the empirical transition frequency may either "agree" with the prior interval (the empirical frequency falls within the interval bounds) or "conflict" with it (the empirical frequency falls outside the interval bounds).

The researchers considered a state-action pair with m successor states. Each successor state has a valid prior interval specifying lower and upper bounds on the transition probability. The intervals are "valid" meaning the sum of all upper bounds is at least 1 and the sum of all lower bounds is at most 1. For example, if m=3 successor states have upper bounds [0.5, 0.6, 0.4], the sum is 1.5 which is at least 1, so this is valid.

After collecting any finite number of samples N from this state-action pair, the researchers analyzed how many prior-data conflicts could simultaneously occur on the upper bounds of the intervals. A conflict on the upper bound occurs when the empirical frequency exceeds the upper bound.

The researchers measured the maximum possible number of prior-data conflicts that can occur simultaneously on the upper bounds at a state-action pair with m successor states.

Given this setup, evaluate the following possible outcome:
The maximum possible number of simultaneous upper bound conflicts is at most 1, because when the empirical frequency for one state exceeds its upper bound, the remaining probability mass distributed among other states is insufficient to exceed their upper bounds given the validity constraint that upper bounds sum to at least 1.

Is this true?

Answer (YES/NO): NO